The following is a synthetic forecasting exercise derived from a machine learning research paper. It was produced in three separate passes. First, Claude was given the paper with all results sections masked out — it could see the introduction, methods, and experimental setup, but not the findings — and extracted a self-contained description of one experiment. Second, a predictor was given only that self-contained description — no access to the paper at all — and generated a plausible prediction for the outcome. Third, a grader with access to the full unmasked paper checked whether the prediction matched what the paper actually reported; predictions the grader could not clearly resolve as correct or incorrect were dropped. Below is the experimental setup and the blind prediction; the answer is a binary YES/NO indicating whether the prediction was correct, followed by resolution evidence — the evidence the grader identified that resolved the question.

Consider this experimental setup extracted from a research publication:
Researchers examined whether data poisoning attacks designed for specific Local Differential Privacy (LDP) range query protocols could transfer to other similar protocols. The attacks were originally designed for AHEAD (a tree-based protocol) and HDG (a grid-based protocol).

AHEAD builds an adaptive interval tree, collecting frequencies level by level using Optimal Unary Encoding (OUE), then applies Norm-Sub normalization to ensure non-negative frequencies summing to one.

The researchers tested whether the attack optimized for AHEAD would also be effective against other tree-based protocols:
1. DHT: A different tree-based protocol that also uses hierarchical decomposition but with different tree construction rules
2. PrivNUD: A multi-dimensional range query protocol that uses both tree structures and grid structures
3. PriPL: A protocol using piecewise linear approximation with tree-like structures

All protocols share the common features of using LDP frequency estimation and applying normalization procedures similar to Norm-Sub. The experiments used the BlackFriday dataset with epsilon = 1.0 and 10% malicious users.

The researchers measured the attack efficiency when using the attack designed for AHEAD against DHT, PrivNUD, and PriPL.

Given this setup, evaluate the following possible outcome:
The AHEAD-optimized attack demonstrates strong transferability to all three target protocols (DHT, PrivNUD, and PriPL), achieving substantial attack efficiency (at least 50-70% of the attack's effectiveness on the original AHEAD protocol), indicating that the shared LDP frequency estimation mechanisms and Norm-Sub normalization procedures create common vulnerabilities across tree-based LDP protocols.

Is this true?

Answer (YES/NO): NO